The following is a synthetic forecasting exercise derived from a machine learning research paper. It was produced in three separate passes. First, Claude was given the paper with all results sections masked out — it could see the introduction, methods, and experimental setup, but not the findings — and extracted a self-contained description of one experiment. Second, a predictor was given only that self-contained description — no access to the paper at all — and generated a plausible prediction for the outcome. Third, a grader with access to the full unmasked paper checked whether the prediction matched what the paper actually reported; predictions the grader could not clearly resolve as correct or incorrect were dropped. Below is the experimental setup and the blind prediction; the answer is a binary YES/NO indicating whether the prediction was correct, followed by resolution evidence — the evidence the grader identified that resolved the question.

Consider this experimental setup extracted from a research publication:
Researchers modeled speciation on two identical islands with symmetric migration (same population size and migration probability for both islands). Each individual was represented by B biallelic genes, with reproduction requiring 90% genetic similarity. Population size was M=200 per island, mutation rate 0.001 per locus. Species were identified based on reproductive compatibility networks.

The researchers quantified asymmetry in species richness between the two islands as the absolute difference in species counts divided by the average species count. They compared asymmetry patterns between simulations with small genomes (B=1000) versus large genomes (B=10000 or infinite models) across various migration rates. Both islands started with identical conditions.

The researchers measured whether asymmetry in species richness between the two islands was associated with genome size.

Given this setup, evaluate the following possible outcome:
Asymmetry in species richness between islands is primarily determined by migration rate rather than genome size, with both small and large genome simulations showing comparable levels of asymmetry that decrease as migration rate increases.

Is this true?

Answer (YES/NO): NO